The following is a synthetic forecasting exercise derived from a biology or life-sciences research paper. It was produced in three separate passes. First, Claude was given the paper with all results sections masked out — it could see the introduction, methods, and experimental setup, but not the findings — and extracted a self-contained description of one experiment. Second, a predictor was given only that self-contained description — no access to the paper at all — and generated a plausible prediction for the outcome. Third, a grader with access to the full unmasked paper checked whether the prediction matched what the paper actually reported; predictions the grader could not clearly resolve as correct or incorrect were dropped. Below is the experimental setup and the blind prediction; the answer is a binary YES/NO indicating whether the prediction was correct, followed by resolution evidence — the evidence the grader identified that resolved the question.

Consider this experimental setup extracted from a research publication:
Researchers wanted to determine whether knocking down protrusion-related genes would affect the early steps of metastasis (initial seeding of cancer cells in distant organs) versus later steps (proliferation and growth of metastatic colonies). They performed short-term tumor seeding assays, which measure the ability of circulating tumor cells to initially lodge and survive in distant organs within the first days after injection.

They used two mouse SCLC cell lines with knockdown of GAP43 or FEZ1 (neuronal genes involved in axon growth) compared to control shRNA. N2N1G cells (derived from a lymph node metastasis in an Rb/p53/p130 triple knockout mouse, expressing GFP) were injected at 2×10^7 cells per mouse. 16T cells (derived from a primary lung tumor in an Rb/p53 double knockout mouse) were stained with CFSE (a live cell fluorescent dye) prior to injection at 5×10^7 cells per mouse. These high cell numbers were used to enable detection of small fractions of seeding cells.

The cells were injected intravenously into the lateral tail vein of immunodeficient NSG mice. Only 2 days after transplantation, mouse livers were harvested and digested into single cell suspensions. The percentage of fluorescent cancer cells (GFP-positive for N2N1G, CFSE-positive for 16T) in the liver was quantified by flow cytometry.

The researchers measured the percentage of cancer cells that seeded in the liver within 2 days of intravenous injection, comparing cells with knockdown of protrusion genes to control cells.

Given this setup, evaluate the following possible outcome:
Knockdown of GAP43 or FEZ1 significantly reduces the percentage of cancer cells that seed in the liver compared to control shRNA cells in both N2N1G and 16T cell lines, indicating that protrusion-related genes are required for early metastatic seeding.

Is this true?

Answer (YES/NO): YES